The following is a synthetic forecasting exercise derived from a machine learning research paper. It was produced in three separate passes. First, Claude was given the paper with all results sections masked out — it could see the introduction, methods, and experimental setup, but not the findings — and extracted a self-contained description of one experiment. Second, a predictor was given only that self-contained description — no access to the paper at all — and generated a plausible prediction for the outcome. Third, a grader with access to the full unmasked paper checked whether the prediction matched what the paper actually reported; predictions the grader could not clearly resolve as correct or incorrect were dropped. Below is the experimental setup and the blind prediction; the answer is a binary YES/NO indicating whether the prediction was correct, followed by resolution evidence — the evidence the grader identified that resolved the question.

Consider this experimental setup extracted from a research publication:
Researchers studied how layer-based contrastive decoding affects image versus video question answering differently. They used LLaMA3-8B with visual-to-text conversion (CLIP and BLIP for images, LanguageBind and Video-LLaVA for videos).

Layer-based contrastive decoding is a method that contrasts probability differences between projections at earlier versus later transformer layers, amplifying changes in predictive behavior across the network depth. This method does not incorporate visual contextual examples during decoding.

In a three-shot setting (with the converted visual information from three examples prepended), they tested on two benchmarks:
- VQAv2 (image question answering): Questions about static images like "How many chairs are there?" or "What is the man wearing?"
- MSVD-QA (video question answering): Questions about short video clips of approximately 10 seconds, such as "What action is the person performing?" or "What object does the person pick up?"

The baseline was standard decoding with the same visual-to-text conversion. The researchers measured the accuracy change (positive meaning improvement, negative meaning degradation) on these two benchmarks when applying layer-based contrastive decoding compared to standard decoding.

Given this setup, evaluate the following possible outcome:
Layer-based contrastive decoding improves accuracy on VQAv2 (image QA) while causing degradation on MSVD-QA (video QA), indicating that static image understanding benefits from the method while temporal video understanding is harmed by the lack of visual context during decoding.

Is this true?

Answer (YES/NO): NO